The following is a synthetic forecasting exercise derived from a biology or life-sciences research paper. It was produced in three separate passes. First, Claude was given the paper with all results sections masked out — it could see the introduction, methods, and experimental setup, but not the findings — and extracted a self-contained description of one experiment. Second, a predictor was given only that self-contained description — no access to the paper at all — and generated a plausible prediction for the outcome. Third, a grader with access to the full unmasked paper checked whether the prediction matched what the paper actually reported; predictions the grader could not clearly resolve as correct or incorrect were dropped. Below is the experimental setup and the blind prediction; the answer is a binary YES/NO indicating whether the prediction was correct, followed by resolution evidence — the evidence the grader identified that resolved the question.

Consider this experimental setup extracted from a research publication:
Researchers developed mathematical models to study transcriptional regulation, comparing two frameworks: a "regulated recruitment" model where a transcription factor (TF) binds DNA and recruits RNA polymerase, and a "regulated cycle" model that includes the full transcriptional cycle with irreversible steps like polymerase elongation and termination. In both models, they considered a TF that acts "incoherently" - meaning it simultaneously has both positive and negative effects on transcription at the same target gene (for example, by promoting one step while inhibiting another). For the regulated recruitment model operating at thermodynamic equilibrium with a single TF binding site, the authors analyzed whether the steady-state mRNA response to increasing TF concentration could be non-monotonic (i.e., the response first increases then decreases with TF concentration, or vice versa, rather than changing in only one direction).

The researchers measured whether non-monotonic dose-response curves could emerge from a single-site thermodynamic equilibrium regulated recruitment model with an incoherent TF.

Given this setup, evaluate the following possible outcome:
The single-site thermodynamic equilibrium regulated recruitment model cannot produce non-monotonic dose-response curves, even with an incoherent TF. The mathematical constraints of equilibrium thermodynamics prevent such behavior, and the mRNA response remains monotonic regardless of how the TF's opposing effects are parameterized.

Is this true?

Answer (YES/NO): YES